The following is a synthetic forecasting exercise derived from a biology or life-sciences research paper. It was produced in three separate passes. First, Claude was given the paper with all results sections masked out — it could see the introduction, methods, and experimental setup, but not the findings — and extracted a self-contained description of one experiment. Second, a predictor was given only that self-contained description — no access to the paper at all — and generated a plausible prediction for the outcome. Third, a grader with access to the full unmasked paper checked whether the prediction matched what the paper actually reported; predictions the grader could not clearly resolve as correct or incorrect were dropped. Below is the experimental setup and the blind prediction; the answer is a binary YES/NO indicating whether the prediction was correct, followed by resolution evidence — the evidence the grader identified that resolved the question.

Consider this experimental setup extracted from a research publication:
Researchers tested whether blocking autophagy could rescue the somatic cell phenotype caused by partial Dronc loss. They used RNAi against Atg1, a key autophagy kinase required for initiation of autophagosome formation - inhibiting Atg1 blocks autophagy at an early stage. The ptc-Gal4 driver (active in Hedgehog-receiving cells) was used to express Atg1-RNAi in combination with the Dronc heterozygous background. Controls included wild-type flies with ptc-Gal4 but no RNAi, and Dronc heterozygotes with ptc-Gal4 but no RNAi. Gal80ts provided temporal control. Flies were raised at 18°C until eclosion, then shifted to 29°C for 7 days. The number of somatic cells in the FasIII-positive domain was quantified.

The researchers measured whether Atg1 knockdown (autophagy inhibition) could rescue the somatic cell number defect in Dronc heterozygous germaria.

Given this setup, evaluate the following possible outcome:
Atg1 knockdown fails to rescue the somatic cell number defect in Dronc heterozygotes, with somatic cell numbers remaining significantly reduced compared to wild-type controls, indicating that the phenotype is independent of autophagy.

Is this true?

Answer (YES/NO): NO